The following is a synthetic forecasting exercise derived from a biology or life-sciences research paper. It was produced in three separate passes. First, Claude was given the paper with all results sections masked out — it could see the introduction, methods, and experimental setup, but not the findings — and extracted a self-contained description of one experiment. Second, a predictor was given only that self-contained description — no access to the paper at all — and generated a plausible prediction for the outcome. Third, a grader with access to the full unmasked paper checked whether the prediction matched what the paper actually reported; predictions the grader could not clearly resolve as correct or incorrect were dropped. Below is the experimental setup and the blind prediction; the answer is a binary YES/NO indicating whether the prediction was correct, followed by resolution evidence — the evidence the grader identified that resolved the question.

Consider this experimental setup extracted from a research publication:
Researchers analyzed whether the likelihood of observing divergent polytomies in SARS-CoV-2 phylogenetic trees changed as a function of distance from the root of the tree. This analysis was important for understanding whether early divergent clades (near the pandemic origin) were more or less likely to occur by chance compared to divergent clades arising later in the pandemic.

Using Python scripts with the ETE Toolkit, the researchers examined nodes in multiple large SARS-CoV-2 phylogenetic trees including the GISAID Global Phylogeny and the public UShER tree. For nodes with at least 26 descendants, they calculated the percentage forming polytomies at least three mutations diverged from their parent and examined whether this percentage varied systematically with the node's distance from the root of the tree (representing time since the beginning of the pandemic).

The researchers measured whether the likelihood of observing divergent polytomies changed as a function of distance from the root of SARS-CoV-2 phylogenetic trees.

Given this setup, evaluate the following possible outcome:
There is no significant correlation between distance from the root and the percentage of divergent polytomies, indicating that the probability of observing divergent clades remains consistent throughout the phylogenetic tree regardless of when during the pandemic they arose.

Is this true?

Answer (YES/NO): YES